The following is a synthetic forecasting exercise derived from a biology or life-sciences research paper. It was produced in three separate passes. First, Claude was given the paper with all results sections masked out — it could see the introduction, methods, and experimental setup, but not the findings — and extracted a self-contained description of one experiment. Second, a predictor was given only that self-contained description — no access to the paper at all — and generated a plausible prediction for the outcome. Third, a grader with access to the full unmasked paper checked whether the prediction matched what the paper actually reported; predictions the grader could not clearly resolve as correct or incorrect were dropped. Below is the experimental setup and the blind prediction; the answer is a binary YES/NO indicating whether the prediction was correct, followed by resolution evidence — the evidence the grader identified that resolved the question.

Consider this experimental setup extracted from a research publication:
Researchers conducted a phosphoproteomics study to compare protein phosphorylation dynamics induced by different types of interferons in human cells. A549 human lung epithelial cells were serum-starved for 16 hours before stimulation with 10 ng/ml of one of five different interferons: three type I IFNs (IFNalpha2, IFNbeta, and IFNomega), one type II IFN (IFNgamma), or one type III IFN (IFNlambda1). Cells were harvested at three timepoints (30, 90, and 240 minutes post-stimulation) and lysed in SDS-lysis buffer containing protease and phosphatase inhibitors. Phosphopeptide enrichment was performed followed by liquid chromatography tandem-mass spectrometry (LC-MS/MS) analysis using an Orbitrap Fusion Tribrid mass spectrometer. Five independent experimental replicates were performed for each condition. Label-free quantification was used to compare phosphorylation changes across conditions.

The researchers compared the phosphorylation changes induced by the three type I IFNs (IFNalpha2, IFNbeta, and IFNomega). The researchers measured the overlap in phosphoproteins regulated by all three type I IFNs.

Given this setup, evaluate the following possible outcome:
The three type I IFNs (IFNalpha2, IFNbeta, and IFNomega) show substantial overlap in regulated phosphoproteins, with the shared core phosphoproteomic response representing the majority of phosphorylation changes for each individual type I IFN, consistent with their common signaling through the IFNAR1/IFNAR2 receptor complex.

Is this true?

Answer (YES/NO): NO